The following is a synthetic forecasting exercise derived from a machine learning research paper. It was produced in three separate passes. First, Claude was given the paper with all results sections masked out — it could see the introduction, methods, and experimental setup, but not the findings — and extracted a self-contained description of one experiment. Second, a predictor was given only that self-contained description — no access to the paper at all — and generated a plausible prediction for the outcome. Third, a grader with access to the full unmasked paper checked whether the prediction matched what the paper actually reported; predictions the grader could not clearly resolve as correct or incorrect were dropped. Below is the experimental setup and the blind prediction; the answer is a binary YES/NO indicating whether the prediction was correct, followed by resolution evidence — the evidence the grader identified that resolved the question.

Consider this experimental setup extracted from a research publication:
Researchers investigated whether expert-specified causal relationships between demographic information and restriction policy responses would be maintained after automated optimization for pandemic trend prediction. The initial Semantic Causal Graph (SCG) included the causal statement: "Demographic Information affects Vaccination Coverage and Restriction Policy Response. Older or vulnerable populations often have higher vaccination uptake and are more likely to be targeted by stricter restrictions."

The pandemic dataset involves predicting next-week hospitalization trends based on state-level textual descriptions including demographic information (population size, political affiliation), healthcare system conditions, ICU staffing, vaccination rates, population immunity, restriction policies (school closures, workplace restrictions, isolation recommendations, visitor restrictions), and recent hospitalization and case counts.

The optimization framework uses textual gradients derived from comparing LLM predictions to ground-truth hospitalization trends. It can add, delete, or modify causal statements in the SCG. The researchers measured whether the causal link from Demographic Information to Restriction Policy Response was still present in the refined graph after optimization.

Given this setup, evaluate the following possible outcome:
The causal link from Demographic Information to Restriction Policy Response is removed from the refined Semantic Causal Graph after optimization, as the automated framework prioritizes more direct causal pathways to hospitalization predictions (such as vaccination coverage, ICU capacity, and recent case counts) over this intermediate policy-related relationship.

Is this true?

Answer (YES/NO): YES